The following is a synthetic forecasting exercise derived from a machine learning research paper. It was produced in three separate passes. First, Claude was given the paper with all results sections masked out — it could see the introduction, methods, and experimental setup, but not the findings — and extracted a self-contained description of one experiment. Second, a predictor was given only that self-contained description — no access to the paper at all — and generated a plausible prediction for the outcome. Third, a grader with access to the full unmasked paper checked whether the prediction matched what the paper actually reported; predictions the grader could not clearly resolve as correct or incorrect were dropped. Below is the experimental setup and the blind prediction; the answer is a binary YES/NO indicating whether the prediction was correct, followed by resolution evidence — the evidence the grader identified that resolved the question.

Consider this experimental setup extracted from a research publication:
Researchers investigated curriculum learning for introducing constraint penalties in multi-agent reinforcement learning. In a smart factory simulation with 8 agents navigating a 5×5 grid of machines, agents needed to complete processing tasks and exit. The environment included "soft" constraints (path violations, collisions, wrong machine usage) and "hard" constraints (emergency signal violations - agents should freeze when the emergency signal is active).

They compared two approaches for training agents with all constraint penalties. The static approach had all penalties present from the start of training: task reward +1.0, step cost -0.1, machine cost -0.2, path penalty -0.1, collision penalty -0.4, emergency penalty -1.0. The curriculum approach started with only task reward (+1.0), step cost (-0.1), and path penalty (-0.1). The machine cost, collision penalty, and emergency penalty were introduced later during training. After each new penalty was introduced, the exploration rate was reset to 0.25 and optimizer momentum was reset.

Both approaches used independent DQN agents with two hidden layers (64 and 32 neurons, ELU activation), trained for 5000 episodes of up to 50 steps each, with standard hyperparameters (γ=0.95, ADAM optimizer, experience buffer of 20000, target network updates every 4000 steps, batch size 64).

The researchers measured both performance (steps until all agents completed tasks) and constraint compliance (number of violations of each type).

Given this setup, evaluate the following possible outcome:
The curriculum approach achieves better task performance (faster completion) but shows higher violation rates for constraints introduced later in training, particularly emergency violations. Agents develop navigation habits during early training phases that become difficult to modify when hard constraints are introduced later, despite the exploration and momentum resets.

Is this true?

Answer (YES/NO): NO